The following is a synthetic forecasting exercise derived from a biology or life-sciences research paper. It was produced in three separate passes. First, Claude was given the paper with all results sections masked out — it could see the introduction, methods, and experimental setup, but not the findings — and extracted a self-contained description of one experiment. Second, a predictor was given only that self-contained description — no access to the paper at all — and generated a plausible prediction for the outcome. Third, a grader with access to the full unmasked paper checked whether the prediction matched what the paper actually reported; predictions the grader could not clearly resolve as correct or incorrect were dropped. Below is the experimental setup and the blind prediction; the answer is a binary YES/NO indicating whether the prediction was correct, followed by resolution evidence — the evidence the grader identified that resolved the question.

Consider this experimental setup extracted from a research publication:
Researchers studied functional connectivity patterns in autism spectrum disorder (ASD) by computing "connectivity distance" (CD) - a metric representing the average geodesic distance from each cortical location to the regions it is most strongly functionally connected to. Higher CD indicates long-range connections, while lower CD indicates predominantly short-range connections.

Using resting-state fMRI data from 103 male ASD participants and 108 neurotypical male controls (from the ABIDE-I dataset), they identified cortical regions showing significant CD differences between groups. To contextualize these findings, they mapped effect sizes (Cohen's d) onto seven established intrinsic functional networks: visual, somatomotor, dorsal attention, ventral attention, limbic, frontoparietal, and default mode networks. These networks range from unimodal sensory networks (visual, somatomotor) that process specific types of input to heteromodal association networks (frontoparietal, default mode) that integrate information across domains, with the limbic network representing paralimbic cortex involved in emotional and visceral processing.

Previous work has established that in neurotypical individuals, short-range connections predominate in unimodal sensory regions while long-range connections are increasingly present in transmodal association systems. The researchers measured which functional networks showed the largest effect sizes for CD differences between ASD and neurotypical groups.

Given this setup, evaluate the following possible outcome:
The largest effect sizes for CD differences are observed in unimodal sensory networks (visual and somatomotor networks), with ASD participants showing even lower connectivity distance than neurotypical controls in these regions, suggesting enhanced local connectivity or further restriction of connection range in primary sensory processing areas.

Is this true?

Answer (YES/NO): NO